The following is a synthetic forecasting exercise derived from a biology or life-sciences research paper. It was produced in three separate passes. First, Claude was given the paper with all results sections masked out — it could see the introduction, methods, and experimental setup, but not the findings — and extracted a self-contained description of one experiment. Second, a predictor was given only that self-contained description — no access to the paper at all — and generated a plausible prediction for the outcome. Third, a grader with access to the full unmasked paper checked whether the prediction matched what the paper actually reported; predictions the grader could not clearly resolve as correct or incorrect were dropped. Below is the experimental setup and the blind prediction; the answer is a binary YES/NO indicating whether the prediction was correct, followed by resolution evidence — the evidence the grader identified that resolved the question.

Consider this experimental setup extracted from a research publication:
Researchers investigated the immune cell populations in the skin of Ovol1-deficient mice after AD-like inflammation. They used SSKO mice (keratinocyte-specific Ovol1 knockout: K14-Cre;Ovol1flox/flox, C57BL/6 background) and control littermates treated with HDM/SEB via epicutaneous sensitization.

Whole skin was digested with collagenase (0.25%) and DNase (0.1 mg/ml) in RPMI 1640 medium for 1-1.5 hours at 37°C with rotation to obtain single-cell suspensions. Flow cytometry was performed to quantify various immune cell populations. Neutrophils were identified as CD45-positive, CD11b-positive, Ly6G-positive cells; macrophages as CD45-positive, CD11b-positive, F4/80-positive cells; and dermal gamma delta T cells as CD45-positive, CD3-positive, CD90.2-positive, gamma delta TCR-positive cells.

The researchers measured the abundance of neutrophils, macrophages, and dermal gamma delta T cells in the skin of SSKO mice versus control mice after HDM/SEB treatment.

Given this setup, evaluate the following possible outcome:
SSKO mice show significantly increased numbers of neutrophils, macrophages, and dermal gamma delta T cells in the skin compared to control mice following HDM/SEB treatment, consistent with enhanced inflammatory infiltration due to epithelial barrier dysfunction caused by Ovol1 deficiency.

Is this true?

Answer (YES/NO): NO